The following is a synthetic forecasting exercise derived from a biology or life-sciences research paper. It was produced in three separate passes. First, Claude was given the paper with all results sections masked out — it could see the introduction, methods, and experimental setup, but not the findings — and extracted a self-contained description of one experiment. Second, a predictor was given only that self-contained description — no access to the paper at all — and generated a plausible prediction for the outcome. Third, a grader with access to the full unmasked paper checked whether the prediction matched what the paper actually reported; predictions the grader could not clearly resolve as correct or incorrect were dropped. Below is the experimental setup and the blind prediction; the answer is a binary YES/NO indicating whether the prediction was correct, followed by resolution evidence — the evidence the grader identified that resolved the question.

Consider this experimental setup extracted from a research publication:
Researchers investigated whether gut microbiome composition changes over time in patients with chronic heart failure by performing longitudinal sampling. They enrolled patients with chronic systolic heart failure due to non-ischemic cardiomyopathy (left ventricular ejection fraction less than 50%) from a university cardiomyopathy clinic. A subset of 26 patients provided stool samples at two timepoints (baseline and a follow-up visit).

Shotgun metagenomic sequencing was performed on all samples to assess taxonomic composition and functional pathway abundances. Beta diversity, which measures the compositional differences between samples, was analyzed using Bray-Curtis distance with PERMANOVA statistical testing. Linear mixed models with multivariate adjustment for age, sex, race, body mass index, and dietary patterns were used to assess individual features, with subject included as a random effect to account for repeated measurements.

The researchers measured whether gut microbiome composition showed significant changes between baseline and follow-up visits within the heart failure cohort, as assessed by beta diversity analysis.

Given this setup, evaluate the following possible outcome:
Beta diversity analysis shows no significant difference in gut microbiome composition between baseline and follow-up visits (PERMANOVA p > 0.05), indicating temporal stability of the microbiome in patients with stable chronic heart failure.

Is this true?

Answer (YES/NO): YES